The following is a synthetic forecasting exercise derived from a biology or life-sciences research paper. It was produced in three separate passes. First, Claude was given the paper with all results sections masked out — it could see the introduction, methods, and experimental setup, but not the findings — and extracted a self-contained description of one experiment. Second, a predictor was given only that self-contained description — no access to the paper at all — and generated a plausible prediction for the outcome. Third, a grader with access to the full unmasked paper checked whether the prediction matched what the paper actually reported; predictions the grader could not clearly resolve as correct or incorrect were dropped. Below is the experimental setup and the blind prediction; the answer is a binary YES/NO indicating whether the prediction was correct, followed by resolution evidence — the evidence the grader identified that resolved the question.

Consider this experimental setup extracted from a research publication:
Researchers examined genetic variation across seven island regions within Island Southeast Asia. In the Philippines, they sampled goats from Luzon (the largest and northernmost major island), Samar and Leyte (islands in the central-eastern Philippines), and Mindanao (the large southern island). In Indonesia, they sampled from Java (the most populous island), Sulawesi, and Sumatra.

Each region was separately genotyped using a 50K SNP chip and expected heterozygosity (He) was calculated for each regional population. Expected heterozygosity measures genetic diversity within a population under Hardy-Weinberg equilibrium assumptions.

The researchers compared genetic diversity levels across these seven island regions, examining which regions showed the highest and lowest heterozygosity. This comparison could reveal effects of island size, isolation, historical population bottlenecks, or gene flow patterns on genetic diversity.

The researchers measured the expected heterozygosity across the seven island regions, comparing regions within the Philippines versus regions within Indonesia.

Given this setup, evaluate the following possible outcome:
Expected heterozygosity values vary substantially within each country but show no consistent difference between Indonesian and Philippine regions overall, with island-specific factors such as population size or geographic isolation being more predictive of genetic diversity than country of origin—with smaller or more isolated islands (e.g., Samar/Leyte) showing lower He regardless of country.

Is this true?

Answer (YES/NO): NO